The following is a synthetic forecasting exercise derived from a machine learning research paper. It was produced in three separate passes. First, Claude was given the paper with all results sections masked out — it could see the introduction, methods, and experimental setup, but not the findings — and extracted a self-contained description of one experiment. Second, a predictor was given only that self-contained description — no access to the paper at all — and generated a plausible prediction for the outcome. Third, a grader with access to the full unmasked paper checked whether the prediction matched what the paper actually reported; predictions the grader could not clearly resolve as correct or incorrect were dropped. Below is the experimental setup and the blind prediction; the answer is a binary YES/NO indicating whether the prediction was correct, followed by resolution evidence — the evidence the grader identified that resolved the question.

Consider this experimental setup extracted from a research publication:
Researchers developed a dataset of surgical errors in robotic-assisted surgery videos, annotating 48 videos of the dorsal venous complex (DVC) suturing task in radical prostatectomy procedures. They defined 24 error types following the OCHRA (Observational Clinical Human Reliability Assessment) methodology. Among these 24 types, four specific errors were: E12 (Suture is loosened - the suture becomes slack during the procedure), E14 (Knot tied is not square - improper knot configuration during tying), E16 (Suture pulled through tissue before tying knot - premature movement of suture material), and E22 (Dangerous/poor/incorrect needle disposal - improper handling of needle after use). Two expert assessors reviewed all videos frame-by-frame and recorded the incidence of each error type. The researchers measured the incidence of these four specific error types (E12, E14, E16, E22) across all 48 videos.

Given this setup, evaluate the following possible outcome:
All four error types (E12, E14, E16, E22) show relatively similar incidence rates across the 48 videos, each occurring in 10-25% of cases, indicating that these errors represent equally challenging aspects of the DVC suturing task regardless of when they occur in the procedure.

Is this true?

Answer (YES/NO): NO